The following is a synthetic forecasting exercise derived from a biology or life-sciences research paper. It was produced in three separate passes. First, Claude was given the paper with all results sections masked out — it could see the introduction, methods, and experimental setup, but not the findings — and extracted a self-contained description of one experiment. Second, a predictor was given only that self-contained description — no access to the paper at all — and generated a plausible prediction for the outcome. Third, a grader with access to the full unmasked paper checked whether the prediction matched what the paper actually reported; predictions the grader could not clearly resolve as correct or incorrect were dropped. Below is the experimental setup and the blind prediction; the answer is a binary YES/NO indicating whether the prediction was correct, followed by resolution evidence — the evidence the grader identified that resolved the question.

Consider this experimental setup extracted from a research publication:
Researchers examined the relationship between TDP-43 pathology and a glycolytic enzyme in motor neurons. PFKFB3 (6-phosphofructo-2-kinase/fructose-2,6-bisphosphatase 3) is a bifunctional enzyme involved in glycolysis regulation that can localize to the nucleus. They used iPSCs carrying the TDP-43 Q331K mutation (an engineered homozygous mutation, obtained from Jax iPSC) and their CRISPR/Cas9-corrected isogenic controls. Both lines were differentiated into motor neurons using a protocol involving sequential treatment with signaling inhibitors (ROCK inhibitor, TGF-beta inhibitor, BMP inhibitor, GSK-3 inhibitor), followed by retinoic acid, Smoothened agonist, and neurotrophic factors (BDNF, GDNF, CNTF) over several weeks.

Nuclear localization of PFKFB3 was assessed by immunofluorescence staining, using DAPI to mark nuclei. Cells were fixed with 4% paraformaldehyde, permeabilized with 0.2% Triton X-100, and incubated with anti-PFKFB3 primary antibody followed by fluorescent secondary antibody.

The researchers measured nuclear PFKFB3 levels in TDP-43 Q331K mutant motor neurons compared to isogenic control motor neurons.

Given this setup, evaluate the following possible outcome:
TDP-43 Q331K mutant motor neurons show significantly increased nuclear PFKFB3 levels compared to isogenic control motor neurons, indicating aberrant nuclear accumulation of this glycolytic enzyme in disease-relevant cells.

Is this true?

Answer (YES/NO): NO